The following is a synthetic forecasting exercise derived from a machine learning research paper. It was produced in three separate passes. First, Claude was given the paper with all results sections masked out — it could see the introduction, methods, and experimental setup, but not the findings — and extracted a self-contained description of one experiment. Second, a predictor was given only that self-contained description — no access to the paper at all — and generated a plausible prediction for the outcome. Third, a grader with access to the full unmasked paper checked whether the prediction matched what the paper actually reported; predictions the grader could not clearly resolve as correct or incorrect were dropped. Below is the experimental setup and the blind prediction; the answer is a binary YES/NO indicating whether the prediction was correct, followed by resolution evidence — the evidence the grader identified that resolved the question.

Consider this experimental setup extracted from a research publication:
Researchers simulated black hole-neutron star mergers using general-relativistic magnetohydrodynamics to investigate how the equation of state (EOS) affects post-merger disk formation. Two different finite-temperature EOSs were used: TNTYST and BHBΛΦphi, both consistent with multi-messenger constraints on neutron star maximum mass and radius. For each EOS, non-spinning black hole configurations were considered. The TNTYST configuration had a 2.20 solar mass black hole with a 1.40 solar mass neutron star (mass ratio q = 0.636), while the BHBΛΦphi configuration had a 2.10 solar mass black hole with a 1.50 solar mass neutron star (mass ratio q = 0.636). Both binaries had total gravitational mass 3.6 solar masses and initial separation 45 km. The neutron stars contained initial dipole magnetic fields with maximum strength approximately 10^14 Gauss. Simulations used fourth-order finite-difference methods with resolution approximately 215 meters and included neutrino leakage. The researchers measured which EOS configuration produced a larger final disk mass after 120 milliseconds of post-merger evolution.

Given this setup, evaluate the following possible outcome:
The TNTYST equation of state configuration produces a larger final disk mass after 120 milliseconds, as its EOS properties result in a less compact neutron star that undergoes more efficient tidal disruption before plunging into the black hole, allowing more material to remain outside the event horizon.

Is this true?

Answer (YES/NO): NO